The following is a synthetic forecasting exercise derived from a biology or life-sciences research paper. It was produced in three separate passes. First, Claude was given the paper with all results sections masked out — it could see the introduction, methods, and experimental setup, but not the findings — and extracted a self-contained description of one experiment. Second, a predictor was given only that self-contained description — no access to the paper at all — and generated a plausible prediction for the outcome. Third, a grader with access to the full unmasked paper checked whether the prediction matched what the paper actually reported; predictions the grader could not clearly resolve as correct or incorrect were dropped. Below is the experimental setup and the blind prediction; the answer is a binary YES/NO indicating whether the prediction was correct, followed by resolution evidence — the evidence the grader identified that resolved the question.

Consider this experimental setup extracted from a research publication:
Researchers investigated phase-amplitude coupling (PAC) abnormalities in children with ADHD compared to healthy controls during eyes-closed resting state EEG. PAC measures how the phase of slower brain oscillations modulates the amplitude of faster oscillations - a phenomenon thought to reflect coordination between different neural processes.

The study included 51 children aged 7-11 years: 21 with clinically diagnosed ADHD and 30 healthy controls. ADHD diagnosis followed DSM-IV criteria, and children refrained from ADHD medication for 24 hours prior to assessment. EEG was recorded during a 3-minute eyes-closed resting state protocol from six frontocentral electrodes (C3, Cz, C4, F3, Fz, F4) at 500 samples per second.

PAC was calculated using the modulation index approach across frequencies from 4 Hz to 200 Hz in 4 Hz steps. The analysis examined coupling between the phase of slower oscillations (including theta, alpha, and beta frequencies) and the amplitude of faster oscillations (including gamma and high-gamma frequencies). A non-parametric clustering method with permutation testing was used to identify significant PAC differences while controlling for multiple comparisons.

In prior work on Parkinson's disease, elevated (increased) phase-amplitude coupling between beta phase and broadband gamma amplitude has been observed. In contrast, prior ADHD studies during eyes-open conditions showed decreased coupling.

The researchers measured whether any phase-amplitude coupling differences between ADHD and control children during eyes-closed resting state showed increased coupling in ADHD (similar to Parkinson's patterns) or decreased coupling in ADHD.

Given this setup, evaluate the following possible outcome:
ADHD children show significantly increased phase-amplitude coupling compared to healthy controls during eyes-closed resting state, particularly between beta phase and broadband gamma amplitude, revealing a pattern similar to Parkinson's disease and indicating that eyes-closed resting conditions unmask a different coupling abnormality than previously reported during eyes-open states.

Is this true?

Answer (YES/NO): NO